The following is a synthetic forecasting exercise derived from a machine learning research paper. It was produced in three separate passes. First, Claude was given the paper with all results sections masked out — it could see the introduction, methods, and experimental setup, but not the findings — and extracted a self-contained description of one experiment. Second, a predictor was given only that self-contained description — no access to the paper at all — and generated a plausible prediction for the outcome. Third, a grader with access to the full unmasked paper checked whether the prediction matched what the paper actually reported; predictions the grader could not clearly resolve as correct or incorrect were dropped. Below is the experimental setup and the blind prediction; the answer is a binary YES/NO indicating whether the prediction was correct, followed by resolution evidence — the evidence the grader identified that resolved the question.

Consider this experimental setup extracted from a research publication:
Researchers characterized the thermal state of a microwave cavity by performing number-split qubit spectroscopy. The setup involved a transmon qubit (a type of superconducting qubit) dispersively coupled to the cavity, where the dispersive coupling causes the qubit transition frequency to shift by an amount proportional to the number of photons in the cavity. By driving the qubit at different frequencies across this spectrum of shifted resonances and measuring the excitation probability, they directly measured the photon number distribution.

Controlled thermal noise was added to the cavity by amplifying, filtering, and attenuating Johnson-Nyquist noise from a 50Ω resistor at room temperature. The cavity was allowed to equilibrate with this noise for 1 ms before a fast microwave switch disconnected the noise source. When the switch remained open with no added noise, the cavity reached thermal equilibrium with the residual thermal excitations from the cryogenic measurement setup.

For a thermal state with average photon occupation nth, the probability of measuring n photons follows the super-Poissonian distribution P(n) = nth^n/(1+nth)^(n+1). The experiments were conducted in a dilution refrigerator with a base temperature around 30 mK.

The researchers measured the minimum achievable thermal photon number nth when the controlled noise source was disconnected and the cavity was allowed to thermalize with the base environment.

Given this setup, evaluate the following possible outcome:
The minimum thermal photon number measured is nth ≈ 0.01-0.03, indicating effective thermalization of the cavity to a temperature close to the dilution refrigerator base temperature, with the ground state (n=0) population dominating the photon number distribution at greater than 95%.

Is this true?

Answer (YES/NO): NO